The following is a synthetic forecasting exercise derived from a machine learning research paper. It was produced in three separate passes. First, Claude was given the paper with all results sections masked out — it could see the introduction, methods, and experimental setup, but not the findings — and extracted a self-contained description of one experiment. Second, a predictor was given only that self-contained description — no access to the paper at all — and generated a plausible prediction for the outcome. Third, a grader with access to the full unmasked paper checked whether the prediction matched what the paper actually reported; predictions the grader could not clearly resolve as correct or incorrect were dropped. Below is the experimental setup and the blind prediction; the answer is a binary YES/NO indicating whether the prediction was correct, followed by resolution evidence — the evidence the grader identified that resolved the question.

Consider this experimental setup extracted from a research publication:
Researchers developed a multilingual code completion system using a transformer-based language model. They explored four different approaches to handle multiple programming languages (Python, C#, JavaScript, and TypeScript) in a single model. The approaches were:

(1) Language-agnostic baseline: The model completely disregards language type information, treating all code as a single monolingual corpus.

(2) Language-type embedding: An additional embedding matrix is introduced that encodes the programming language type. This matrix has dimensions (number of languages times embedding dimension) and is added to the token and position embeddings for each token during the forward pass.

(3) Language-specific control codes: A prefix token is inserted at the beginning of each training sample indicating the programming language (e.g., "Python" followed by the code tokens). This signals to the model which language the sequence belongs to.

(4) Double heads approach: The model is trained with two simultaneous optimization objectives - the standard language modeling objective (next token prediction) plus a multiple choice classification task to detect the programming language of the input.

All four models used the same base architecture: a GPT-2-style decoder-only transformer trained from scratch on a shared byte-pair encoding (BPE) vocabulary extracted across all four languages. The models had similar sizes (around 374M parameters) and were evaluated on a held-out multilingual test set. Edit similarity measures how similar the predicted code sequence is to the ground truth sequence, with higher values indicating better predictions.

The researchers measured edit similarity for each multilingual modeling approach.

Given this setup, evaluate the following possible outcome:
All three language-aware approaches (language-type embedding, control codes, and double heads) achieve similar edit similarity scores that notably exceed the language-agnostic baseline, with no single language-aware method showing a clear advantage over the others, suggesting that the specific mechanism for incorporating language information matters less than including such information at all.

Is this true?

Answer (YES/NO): NO